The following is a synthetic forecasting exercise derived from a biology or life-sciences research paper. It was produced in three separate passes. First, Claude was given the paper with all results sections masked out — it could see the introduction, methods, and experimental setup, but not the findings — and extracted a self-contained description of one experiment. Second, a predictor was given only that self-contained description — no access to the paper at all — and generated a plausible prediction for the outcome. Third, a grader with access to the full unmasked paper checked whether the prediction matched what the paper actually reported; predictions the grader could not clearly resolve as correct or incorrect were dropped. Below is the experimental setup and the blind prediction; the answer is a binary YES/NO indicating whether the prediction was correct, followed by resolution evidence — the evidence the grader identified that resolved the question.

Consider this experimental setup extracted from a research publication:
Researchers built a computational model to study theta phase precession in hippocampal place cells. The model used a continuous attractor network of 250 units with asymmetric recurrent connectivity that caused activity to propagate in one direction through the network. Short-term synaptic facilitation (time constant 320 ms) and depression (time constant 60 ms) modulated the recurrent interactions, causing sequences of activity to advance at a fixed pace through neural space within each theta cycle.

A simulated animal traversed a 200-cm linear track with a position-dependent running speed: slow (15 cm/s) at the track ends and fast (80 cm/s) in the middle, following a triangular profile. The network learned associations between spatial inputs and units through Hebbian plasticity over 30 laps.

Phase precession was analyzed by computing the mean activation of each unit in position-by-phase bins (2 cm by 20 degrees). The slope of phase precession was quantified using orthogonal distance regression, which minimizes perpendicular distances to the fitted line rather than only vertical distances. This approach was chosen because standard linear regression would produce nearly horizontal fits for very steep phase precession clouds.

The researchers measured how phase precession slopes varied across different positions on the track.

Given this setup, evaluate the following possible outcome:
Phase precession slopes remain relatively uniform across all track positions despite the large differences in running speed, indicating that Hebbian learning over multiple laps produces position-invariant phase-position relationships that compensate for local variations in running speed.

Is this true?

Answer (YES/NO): NO